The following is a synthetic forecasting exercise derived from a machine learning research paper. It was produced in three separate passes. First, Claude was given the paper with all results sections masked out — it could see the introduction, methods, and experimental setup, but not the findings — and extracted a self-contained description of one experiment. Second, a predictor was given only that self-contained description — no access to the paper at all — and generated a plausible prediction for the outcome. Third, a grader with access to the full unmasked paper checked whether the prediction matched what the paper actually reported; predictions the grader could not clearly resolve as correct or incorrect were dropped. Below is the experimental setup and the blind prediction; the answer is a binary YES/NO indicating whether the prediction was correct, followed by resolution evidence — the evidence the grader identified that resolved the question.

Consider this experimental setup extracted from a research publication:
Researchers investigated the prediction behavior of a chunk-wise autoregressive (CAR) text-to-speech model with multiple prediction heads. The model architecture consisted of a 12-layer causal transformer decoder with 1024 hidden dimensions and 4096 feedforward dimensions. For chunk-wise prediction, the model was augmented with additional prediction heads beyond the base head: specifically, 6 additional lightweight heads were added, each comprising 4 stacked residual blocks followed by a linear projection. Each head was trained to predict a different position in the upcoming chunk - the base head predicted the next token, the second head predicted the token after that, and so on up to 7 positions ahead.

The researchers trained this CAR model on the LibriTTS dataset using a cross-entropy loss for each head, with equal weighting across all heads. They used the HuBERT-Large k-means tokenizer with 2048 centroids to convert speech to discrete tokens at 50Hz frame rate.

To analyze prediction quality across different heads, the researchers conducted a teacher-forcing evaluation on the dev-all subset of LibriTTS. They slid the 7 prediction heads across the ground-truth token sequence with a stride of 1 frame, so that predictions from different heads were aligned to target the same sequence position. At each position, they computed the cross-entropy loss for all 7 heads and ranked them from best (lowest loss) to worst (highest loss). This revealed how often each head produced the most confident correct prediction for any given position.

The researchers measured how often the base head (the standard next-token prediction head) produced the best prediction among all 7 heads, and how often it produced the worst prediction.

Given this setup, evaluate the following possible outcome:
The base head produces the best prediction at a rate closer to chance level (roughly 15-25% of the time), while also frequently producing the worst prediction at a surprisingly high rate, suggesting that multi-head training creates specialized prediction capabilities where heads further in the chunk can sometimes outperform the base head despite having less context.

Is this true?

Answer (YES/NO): NO